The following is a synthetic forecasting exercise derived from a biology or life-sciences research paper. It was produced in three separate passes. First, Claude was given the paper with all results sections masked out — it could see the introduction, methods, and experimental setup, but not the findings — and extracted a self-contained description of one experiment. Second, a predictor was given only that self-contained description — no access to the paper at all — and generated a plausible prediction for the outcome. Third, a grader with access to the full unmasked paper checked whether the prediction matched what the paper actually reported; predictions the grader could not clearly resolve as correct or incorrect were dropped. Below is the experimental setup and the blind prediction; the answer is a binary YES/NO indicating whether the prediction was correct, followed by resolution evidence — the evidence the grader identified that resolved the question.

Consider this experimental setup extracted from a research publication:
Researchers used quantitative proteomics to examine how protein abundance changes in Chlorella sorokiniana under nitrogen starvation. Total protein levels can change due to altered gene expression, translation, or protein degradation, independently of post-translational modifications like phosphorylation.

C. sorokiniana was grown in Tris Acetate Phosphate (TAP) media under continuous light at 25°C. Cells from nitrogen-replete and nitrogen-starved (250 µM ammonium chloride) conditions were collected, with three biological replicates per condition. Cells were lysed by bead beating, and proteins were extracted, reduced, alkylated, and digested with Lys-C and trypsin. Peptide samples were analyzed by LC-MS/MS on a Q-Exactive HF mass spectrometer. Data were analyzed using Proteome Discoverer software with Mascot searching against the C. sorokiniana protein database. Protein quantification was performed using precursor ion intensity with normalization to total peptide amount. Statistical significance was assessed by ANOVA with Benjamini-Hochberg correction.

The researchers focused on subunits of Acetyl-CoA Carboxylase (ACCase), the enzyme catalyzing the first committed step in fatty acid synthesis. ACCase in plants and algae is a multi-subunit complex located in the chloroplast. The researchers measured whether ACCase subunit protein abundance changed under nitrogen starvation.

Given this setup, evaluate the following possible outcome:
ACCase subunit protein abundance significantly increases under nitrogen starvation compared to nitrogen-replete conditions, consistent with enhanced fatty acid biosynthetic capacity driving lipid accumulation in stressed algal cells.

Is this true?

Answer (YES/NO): NO